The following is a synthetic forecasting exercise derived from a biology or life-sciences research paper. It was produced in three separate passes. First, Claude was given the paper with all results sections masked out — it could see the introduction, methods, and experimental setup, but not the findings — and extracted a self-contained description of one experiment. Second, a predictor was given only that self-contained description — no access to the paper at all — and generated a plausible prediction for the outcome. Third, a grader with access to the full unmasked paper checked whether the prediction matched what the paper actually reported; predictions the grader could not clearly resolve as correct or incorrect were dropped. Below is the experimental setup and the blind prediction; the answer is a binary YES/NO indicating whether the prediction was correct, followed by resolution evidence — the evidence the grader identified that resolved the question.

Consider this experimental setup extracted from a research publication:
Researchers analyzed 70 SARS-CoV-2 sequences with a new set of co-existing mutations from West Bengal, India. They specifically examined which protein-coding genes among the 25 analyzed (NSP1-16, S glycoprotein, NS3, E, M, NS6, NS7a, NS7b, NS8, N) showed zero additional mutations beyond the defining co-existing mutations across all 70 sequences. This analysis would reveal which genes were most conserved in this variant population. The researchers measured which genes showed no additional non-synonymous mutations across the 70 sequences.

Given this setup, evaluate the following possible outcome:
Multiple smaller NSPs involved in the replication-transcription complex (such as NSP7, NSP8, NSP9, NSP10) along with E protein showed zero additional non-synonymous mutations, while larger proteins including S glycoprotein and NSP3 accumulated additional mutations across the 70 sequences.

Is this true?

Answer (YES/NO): NO